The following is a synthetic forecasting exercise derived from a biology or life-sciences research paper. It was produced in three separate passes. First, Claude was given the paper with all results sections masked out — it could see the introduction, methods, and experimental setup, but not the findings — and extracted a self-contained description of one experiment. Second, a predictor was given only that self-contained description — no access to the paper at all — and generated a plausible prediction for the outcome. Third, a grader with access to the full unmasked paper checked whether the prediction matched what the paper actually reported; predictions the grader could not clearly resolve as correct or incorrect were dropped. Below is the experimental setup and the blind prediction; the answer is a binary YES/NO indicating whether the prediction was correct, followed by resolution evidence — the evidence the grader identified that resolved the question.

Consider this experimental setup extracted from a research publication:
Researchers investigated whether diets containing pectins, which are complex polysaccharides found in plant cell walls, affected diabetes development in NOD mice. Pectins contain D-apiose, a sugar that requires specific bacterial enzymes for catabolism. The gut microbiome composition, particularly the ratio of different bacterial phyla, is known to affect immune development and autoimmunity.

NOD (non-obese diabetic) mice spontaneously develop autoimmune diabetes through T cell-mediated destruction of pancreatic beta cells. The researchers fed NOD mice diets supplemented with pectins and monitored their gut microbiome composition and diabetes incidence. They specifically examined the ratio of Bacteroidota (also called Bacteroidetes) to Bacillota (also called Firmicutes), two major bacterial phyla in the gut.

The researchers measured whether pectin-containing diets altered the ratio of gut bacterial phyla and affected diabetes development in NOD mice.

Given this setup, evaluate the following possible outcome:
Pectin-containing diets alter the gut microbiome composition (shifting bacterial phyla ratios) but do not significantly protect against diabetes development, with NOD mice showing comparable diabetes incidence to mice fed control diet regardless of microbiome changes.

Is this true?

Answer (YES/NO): NO